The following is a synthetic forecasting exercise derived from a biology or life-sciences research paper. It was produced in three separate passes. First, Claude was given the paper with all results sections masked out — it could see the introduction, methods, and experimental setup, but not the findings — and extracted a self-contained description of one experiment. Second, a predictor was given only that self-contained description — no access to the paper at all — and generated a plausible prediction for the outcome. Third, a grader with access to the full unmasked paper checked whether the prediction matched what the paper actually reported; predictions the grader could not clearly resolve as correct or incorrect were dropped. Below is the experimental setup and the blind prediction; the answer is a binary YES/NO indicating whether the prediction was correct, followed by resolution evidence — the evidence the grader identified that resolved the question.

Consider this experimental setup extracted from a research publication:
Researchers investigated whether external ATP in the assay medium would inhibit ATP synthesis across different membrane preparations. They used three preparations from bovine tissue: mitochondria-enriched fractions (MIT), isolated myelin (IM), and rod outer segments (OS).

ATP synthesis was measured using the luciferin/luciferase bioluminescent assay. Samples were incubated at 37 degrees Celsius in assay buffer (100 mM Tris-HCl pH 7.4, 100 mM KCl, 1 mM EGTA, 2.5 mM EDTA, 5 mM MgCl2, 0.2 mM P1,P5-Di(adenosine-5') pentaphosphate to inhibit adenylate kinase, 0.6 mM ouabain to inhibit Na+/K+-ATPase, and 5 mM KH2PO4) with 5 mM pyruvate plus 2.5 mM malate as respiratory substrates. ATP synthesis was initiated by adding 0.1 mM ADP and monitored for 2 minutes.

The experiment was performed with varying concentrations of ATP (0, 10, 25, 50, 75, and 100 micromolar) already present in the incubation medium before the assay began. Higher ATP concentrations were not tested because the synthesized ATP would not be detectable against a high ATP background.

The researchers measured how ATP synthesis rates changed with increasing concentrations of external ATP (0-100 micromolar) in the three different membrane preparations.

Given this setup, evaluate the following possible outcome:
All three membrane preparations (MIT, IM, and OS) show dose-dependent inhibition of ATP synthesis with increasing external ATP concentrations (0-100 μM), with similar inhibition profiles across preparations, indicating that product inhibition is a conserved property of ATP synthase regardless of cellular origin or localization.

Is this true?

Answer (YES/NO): NO